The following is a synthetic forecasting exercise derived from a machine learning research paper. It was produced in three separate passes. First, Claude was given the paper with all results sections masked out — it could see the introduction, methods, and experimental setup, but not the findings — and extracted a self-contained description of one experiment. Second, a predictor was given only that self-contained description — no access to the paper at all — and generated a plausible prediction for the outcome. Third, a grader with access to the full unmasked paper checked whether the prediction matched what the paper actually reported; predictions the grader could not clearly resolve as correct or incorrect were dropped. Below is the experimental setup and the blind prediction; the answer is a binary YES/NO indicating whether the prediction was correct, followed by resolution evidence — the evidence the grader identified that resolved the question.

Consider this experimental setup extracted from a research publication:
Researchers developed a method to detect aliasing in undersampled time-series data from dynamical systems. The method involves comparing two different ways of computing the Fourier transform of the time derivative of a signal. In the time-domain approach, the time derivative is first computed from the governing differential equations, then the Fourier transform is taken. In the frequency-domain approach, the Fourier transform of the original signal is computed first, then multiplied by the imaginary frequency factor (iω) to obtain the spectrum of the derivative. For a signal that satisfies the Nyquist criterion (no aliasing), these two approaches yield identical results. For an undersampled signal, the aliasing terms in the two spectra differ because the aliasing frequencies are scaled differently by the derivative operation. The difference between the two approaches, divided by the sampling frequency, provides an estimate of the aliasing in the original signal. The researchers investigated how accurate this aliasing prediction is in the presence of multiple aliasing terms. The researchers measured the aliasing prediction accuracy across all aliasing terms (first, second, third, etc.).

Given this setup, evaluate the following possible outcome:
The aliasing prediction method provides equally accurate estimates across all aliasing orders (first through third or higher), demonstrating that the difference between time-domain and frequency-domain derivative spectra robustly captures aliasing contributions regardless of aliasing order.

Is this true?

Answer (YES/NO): NO